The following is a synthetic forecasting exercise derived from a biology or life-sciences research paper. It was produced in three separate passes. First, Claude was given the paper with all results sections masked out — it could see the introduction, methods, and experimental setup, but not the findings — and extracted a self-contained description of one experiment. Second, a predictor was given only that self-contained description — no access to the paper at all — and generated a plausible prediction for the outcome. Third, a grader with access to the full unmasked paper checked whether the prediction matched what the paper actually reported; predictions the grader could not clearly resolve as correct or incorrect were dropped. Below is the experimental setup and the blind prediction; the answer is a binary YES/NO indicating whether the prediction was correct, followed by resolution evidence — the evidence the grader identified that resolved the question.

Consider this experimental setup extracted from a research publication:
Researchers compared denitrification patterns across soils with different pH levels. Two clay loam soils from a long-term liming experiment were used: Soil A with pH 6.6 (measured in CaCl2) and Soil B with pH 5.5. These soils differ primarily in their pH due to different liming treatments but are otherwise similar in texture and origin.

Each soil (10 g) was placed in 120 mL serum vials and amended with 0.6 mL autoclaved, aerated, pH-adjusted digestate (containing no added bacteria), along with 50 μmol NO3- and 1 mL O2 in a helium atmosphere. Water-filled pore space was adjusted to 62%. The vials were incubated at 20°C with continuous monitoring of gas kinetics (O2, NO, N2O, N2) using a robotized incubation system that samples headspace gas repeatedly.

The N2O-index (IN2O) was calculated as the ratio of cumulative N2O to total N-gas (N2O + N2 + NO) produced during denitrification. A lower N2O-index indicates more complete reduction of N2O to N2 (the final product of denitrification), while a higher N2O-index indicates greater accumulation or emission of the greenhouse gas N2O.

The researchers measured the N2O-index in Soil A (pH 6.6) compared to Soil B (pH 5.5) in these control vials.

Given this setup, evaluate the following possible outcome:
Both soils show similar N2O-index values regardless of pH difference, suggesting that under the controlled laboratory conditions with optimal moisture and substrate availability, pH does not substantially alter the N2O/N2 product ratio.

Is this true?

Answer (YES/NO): NO